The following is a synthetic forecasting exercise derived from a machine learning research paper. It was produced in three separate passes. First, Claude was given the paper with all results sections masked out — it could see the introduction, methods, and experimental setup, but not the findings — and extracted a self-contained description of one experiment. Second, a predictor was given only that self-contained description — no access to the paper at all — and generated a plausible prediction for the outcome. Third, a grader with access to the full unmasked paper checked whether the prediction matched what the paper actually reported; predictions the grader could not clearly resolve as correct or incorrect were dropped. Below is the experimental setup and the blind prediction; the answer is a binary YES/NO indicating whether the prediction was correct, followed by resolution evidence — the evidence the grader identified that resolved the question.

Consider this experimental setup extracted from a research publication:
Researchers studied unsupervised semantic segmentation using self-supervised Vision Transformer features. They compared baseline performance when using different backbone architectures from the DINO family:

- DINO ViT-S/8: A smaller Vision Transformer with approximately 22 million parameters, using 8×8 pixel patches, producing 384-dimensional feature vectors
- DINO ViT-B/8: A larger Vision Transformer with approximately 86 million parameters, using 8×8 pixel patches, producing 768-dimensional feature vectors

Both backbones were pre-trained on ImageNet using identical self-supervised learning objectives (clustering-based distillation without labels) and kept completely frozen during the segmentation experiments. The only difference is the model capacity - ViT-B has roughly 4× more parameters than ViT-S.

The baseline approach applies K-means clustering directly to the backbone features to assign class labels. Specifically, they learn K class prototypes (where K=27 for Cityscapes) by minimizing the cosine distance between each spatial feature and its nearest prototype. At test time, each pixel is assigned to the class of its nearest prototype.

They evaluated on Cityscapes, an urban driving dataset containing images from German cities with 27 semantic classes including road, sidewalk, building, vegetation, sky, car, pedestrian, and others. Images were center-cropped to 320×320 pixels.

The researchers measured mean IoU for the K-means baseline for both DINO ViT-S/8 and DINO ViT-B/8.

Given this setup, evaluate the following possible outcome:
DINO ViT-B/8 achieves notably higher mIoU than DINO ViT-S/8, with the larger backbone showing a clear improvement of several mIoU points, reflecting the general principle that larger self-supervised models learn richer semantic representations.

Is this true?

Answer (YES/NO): NO